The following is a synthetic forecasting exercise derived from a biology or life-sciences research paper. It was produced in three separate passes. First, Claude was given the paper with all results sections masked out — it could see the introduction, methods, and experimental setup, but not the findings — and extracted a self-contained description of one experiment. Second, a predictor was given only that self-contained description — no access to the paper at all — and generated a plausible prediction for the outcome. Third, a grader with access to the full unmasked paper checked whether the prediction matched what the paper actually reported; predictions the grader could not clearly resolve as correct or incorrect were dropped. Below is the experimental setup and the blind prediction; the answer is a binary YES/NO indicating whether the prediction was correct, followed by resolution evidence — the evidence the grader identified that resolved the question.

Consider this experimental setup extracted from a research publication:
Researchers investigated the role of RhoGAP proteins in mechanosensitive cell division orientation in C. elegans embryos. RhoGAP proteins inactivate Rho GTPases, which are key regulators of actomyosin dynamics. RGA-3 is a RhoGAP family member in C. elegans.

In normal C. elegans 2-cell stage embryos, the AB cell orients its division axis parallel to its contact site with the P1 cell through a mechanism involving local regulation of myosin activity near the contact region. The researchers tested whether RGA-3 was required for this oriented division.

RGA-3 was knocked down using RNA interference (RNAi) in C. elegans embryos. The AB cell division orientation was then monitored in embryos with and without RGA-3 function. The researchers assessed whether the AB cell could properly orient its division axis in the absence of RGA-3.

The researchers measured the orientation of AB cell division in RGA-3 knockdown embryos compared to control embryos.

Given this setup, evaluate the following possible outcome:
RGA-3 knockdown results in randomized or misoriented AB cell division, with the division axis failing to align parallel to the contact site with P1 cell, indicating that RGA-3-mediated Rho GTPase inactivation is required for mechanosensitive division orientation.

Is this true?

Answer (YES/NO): YES